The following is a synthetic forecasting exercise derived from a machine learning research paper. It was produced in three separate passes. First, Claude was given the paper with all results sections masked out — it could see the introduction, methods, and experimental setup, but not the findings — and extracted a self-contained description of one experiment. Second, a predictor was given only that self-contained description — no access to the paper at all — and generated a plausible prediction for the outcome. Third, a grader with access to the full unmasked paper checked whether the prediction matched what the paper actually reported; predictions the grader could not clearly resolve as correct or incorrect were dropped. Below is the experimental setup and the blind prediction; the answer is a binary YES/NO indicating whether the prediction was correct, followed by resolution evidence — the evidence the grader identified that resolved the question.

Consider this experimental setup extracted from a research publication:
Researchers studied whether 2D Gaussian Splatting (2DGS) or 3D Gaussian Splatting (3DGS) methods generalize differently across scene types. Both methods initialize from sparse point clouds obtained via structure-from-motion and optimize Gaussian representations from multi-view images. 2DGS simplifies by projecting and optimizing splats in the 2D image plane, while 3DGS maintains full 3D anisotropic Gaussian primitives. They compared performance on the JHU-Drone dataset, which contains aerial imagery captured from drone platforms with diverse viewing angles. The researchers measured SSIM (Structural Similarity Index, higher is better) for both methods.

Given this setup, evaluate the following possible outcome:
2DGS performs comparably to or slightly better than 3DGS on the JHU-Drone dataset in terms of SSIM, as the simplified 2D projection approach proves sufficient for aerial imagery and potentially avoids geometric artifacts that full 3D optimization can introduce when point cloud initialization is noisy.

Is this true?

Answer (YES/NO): NO